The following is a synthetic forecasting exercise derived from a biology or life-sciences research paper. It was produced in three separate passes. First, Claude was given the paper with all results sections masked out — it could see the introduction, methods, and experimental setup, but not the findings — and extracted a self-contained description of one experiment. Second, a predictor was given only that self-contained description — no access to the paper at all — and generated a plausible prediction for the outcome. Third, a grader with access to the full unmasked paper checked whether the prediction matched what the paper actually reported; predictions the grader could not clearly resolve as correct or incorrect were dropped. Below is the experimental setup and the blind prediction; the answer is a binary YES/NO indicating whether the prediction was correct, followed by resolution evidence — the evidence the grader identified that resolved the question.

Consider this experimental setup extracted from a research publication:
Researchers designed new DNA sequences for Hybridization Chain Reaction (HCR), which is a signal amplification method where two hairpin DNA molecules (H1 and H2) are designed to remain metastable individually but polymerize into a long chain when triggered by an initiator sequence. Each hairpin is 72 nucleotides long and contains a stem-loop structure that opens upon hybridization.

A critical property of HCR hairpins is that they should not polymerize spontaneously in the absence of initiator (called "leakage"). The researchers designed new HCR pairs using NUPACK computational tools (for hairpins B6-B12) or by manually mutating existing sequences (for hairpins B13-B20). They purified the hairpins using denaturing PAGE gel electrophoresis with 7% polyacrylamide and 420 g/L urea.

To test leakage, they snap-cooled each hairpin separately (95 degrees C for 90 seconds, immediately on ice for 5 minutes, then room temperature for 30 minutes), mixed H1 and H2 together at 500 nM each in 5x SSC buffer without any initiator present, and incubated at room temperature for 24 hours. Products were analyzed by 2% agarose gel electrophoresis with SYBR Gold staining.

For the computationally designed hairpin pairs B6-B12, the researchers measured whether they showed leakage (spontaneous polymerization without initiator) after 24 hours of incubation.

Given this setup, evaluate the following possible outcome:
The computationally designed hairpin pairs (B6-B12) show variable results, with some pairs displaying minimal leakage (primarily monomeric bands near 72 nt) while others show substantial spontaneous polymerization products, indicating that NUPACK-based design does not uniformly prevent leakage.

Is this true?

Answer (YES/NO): YES